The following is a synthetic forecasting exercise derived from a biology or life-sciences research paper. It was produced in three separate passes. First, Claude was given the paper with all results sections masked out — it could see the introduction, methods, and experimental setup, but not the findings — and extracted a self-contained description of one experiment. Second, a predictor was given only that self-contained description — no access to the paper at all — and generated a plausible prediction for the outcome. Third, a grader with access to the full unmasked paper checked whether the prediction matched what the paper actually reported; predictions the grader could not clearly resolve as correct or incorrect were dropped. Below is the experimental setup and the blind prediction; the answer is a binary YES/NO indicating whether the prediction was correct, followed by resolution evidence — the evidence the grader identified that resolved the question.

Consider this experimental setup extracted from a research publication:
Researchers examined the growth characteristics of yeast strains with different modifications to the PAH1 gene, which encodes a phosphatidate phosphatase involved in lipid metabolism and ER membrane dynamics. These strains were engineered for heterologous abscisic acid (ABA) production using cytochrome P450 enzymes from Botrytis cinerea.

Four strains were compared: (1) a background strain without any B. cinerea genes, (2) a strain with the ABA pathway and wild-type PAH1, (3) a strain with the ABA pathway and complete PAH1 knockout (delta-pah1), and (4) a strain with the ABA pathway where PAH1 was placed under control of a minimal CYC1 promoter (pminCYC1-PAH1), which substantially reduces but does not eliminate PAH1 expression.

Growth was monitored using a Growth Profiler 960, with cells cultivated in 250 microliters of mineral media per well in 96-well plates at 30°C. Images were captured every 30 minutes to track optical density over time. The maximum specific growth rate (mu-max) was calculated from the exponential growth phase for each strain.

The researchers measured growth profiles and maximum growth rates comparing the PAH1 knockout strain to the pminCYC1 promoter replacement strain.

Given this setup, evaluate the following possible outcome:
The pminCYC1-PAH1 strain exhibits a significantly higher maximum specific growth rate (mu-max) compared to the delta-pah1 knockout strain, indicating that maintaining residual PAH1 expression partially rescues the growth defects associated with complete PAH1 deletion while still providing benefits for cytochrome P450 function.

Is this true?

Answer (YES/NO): YES